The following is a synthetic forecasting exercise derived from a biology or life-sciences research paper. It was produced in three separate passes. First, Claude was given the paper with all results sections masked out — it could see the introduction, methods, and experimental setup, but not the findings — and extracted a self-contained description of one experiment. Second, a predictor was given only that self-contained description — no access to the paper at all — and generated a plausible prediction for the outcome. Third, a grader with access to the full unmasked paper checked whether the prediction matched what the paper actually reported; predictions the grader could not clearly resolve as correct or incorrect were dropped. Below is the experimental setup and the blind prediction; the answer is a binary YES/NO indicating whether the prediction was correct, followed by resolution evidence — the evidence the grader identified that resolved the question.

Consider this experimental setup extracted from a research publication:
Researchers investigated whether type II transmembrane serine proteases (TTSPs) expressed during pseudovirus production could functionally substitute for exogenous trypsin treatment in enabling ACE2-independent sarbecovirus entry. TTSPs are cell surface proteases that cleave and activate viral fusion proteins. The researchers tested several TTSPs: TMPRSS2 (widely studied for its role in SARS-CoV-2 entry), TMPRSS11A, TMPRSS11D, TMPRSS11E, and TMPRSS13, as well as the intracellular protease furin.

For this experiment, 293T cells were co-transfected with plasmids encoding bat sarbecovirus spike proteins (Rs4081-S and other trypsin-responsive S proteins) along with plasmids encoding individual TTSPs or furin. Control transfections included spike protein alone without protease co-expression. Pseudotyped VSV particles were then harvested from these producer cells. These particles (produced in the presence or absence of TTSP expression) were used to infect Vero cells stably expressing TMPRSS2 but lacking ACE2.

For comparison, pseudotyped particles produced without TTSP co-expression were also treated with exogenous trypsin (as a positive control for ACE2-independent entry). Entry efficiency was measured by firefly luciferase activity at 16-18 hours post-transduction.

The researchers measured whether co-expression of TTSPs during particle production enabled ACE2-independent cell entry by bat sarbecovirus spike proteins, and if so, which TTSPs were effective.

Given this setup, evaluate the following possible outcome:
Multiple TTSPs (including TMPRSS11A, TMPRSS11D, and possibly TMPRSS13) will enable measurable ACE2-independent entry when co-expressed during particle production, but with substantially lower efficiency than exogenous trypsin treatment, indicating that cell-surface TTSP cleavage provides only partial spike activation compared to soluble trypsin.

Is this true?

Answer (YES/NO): NO